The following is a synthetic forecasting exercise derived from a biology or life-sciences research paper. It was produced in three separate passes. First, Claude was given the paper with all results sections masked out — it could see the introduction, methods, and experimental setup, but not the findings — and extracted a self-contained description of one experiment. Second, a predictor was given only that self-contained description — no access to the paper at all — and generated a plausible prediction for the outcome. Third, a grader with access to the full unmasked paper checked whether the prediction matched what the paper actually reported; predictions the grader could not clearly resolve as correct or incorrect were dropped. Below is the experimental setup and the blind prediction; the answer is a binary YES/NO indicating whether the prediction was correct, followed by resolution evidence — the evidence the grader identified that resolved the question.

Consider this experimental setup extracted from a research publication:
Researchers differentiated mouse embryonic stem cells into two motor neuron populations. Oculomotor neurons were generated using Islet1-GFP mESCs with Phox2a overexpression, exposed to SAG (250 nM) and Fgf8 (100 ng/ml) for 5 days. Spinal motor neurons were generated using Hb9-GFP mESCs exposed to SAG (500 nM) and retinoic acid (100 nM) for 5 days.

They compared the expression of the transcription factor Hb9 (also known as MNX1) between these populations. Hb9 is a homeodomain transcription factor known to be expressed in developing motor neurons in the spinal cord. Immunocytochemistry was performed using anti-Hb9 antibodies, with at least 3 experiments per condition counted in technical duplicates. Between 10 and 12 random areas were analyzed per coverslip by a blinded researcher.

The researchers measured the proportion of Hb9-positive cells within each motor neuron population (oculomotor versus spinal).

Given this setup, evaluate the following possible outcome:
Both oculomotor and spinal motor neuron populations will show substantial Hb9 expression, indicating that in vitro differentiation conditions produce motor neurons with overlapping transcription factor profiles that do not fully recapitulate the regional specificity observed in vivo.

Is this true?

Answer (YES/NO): NO